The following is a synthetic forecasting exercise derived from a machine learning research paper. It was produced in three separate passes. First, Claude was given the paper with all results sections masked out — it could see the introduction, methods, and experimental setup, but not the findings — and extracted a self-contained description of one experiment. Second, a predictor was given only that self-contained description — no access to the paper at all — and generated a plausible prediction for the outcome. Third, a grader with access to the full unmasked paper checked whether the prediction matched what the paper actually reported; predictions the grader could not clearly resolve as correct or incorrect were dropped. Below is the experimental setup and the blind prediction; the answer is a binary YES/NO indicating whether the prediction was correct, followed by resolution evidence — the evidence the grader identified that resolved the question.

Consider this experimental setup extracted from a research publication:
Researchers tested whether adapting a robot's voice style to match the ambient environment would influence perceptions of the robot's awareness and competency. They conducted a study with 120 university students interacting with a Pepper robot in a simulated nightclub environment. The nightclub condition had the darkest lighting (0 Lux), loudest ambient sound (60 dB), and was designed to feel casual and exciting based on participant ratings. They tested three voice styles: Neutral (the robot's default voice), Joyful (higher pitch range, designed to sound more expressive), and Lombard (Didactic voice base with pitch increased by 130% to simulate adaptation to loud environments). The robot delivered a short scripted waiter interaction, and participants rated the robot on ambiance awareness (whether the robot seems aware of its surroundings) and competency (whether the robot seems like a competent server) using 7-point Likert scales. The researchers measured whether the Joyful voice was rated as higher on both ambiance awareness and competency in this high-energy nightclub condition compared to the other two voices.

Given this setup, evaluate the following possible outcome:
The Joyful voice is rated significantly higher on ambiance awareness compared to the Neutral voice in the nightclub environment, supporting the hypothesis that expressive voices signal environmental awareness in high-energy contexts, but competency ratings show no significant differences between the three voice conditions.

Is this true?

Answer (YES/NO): NO